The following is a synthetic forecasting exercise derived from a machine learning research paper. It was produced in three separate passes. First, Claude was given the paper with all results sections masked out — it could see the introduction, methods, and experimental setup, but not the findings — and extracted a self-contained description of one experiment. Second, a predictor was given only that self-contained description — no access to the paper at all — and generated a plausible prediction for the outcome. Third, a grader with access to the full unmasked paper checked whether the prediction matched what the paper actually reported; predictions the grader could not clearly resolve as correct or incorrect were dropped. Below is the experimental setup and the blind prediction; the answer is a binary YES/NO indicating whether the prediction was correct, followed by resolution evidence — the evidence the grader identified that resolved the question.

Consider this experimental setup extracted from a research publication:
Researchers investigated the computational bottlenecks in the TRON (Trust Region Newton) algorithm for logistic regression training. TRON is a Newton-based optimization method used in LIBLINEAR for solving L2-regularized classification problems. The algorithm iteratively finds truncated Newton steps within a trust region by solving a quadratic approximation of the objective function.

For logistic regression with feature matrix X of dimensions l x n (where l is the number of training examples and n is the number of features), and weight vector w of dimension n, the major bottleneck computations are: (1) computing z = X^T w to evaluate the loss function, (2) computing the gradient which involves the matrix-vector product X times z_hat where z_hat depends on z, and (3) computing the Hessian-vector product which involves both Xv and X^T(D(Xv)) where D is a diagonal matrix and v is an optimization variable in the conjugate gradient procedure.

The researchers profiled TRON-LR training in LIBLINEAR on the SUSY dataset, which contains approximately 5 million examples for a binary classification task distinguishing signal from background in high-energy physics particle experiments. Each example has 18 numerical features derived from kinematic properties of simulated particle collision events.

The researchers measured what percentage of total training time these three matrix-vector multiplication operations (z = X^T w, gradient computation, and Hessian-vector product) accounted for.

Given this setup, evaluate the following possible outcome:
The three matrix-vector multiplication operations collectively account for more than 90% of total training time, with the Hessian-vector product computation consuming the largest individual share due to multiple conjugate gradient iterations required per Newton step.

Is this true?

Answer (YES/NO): NO